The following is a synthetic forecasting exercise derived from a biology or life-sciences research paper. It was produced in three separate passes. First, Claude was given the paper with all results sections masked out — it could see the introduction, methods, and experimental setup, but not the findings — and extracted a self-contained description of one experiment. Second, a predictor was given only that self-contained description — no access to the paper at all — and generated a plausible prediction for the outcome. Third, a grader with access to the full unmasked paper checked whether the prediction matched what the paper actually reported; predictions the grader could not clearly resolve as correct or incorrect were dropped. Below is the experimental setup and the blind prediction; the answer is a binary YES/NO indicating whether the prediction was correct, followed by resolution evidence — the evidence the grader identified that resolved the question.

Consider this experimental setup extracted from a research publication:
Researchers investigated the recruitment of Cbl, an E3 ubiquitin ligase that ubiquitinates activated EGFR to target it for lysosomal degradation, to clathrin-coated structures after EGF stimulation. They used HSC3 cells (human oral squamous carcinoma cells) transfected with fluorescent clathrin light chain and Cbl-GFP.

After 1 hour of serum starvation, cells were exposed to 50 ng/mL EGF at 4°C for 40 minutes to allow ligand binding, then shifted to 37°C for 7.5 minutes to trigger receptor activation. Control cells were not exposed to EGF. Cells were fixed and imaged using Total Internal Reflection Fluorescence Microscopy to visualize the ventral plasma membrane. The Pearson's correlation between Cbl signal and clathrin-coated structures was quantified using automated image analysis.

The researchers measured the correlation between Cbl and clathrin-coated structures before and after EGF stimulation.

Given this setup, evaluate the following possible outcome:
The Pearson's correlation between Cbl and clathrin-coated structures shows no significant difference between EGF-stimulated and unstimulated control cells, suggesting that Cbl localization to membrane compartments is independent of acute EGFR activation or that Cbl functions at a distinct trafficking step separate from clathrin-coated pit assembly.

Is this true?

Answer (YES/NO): NO